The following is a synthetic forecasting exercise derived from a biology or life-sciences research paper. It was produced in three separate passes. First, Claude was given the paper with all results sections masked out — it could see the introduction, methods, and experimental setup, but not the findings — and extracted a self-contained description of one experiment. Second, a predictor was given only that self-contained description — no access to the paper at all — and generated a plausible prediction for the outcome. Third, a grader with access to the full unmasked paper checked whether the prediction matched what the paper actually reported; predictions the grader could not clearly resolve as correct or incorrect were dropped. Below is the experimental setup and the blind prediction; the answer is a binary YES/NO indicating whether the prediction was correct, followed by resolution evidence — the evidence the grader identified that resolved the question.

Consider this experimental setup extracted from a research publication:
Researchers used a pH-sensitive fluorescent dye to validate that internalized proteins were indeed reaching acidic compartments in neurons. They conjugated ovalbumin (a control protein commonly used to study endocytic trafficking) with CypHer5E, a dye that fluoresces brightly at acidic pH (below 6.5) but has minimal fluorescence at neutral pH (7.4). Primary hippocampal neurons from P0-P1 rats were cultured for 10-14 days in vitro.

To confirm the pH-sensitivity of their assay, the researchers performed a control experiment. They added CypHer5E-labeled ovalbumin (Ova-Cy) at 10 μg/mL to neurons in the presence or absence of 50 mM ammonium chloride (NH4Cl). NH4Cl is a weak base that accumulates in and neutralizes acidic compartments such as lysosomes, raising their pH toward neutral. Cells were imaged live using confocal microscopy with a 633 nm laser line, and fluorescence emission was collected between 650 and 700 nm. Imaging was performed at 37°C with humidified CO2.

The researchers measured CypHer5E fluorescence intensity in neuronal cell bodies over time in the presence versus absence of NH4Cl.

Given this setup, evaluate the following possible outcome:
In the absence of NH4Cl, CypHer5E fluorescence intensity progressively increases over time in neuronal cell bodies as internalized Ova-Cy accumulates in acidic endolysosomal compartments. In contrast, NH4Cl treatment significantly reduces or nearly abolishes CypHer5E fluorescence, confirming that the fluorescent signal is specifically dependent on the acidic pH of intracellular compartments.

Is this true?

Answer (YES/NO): YES